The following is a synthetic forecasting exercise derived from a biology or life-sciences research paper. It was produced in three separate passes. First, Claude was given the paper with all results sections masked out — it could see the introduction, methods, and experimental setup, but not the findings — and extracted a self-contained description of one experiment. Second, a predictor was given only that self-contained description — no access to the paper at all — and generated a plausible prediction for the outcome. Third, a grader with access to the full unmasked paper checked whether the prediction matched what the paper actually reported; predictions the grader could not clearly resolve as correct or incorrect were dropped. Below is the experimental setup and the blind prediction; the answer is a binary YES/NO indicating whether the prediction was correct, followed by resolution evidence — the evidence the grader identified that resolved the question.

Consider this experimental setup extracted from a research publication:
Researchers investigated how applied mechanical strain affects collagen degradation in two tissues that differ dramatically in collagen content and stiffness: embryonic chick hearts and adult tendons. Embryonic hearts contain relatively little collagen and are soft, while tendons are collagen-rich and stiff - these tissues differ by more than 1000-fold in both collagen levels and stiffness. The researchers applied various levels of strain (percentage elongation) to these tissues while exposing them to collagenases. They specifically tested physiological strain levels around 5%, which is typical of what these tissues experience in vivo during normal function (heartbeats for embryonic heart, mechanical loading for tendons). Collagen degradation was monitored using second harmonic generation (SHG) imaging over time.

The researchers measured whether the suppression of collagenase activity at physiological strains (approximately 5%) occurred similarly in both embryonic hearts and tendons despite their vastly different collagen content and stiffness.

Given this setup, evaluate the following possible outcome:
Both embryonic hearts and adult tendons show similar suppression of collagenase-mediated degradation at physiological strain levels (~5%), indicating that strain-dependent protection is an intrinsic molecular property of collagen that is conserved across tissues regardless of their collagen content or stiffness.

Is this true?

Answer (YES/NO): YES